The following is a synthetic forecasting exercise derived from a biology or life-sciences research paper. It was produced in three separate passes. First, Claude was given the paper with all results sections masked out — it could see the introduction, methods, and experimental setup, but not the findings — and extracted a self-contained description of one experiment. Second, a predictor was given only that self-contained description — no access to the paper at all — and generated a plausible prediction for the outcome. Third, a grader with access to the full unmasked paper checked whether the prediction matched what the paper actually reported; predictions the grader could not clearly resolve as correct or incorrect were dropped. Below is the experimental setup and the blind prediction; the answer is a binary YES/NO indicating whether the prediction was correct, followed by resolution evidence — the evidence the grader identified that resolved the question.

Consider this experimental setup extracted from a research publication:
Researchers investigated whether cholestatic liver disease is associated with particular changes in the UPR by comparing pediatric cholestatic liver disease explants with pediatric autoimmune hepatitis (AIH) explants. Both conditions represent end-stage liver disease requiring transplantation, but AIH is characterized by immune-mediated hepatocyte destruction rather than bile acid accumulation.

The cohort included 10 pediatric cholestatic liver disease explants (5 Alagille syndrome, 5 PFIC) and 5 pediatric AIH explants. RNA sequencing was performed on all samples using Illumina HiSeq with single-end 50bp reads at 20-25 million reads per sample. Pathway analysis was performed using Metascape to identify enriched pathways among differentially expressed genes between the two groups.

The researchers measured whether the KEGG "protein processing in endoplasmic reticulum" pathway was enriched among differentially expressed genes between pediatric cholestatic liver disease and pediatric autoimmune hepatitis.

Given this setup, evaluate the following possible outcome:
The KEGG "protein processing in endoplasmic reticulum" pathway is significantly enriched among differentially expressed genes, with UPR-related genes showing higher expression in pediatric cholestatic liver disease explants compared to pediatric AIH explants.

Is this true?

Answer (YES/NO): NO